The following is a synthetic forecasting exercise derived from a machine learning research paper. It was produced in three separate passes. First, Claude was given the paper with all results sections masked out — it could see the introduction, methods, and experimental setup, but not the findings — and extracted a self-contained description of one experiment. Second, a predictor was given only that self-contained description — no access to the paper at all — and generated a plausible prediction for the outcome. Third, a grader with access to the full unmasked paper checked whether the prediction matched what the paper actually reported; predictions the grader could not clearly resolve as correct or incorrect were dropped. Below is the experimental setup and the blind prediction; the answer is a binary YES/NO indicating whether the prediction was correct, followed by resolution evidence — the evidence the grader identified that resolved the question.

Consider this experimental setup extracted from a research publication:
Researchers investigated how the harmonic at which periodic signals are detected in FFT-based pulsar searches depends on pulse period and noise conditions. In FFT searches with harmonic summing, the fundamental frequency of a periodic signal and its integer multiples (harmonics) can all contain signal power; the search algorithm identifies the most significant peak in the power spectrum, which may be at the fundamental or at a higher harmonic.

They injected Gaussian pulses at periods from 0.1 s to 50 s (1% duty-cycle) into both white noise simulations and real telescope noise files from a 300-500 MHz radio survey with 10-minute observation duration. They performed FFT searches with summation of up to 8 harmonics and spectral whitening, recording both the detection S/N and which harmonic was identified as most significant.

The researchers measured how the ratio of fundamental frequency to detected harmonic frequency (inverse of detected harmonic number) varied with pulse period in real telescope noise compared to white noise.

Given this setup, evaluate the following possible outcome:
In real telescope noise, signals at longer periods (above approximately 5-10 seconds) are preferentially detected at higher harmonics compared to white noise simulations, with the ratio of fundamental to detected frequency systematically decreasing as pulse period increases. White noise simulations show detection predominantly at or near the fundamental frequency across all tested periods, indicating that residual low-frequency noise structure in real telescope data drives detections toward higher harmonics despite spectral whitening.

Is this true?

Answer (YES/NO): YES